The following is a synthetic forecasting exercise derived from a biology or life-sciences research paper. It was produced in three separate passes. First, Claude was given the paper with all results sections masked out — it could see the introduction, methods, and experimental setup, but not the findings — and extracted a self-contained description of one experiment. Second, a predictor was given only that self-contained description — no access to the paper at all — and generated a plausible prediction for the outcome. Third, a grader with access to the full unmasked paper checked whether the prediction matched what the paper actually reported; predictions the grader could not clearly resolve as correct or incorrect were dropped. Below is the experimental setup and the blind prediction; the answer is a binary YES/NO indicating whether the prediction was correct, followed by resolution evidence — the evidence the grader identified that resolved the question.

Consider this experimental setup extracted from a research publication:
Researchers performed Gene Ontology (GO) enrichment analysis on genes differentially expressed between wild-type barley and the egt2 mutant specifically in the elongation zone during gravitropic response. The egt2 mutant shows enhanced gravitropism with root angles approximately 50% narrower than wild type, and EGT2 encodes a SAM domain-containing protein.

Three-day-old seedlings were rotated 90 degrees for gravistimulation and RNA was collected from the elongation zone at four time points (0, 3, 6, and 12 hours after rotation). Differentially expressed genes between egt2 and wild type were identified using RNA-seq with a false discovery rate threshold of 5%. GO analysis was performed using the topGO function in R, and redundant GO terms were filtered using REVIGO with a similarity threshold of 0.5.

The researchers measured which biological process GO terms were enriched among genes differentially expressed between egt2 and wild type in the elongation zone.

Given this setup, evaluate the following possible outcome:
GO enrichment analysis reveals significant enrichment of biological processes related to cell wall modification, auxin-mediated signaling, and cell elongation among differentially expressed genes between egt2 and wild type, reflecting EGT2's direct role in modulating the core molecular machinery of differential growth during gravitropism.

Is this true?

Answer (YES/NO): NO